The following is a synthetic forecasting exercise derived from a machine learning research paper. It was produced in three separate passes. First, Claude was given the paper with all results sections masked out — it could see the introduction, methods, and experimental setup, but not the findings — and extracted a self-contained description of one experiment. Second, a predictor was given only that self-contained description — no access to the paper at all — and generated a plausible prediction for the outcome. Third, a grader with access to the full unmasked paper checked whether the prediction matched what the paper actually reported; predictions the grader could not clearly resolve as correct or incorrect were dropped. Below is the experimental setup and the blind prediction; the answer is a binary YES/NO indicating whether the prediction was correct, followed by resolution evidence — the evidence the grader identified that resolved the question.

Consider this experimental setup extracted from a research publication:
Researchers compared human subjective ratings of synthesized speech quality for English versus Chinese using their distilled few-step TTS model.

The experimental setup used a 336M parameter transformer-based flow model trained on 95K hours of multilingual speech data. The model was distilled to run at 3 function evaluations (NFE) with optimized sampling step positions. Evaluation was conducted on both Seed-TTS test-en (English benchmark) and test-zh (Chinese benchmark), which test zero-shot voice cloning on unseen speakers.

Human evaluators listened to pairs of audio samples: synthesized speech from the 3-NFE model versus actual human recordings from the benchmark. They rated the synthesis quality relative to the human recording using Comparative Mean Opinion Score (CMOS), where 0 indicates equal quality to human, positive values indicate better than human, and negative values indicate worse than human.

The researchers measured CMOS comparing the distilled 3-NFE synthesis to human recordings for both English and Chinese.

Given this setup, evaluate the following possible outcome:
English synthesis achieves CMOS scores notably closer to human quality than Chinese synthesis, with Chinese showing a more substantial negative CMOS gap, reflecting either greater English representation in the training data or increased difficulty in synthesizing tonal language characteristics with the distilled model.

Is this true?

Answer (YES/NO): NO